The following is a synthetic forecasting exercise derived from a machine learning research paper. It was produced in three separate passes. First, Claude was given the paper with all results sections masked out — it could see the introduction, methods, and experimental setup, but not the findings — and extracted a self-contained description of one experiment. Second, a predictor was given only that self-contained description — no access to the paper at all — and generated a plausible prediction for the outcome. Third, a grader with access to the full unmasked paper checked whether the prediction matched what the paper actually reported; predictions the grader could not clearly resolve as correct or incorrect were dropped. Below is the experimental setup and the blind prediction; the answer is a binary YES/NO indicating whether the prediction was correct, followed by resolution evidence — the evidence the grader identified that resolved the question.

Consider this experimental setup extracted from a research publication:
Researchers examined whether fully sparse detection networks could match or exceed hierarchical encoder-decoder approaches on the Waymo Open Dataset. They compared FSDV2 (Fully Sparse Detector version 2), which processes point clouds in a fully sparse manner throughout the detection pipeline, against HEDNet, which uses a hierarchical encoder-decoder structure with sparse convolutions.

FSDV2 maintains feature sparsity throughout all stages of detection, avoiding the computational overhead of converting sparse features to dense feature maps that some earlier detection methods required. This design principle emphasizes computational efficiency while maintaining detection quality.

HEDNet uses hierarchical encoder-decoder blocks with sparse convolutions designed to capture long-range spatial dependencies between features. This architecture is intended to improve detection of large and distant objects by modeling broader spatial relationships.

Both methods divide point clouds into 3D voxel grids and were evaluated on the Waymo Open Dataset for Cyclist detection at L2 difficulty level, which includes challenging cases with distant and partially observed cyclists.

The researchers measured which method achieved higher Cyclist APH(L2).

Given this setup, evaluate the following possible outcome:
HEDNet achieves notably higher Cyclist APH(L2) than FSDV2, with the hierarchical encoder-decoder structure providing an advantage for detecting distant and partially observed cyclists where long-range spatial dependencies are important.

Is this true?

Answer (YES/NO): NO